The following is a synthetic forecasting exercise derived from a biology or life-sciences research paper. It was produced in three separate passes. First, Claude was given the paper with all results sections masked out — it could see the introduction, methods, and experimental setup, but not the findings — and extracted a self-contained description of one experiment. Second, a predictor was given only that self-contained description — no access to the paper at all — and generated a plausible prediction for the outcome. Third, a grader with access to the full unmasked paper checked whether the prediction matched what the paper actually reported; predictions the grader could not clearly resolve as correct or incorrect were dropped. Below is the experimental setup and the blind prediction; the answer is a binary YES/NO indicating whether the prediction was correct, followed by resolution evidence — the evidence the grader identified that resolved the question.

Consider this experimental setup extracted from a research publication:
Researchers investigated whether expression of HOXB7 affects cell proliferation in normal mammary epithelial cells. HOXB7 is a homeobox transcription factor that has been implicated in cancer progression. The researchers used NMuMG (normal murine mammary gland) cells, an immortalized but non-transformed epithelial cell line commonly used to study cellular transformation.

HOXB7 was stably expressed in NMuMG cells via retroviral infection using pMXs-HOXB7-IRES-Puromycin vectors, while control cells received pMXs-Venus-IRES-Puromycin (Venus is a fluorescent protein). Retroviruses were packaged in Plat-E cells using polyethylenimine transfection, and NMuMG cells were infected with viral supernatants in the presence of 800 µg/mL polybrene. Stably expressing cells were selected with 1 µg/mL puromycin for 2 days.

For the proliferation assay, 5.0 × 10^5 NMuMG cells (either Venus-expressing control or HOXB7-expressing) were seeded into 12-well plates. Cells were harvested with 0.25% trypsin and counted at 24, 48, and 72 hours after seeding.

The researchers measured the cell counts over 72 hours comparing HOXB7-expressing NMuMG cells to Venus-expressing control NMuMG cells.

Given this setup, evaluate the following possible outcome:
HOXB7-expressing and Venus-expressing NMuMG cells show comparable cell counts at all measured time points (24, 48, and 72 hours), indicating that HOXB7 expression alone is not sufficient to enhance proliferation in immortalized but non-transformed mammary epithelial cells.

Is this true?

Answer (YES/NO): NO